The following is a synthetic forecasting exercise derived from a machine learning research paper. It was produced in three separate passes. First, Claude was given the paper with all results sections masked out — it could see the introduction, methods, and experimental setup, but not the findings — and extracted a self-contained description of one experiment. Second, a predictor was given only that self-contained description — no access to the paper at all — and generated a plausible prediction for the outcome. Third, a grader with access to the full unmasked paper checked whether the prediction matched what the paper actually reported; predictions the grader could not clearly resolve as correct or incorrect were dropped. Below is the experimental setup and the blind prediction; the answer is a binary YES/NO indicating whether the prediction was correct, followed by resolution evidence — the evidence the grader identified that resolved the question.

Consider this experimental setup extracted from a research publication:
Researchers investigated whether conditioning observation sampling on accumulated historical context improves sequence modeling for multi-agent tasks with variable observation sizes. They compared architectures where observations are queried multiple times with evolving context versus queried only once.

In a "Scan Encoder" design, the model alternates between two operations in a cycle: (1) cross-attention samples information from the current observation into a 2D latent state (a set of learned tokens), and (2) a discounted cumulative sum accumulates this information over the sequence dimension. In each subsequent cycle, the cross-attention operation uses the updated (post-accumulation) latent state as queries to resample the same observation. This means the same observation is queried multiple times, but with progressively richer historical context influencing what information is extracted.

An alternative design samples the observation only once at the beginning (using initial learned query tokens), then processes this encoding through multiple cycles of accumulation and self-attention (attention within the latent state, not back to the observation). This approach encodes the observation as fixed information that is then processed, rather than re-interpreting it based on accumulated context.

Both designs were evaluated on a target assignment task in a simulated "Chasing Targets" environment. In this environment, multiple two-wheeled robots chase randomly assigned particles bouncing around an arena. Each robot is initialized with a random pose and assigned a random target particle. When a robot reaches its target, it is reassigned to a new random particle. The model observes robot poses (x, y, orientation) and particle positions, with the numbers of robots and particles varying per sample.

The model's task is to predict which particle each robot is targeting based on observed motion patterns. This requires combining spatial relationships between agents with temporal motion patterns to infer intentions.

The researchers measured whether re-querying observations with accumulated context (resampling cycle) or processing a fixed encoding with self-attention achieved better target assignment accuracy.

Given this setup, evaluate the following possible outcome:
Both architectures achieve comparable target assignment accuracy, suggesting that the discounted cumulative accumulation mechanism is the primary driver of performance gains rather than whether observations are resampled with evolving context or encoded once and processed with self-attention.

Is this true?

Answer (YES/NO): NO